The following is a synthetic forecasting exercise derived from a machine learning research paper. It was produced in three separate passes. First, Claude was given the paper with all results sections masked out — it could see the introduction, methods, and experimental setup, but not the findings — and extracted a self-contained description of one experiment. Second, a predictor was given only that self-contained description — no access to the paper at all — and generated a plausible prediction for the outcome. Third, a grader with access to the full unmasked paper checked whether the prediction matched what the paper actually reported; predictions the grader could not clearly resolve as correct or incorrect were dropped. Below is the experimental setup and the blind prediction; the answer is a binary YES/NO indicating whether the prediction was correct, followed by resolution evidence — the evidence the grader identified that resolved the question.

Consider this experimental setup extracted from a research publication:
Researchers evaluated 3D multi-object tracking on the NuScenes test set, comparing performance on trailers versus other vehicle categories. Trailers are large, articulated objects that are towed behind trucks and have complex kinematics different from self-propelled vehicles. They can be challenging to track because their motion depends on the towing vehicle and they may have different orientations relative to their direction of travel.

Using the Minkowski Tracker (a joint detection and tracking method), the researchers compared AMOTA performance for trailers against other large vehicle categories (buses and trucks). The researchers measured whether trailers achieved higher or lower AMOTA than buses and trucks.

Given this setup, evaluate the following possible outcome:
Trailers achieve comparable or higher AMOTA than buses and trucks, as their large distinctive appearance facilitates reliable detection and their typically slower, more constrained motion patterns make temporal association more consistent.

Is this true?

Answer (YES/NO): YES